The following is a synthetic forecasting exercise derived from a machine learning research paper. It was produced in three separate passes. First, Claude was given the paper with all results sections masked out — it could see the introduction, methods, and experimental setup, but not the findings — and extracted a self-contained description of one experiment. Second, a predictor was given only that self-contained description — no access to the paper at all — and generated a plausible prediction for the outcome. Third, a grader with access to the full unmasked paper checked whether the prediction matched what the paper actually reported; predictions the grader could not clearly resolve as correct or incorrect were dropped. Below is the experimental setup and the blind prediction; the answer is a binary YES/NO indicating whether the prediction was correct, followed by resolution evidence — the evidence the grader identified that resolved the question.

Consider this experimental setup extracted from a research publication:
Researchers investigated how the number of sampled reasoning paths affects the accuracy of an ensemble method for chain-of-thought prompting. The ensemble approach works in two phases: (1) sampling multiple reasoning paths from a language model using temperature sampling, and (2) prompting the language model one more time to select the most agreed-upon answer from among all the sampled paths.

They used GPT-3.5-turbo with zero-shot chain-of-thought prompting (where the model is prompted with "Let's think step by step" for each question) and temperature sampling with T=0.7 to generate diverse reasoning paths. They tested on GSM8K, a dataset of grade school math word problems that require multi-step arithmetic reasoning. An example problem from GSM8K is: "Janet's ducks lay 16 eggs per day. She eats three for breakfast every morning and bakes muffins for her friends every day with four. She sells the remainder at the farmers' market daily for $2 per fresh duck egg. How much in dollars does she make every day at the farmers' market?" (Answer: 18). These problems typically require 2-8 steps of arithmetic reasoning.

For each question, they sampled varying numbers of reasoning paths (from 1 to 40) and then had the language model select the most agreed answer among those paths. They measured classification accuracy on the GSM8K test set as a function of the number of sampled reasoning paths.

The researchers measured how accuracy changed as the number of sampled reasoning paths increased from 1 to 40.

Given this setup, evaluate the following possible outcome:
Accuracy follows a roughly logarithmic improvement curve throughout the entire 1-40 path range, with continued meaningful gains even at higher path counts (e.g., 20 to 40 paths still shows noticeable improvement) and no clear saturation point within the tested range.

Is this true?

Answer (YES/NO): NO